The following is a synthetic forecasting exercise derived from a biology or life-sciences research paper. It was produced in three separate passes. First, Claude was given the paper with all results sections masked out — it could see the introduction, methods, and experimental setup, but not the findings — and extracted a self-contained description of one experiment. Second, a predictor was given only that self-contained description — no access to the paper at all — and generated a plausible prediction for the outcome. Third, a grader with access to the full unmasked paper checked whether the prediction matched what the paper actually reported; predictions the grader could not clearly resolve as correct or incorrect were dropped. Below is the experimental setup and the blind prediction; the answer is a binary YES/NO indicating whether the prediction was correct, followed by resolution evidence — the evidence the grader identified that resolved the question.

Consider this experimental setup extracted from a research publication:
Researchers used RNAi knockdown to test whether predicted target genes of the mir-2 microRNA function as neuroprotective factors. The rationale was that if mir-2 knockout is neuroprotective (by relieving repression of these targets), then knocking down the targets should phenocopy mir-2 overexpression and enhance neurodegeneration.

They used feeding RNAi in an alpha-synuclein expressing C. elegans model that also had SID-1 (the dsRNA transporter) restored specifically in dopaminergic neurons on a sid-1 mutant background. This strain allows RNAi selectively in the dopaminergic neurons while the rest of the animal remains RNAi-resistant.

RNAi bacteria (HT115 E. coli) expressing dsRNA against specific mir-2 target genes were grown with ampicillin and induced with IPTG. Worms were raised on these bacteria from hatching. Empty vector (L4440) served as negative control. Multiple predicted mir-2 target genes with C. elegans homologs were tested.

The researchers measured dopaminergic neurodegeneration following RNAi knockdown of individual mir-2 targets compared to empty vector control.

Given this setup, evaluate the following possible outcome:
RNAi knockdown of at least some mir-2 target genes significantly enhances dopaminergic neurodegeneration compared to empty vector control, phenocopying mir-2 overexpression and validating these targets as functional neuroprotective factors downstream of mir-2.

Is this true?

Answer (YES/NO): YES